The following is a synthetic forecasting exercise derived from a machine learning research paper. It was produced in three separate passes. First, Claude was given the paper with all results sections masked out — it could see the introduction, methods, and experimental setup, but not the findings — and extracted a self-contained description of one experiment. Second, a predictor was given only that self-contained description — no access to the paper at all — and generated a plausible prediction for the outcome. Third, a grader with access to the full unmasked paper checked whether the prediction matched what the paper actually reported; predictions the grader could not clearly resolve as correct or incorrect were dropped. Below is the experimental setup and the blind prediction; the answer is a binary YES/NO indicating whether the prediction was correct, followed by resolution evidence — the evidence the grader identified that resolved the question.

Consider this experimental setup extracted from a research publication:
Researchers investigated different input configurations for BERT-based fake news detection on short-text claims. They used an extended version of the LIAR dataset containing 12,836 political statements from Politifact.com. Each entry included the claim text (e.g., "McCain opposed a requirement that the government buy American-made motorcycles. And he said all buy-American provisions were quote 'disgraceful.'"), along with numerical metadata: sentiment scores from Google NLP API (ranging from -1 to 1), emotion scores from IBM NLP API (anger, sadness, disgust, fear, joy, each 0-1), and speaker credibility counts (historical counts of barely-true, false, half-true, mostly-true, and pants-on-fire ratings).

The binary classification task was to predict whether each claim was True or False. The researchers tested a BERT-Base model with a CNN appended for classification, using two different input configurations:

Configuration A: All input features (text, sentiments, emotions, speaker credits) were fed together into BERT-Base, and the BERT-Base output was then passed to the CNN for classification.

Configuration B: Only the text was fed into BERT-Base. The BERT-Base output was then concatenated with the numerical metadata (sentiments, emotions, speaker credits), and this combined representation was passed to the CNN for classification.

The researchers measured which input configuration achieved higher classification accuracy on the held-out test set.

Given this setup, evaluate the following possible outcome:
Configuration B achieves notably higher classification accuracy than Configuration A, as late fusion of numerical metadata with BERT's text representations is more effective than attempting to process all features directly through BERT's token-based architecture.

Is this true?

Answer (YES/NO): YES